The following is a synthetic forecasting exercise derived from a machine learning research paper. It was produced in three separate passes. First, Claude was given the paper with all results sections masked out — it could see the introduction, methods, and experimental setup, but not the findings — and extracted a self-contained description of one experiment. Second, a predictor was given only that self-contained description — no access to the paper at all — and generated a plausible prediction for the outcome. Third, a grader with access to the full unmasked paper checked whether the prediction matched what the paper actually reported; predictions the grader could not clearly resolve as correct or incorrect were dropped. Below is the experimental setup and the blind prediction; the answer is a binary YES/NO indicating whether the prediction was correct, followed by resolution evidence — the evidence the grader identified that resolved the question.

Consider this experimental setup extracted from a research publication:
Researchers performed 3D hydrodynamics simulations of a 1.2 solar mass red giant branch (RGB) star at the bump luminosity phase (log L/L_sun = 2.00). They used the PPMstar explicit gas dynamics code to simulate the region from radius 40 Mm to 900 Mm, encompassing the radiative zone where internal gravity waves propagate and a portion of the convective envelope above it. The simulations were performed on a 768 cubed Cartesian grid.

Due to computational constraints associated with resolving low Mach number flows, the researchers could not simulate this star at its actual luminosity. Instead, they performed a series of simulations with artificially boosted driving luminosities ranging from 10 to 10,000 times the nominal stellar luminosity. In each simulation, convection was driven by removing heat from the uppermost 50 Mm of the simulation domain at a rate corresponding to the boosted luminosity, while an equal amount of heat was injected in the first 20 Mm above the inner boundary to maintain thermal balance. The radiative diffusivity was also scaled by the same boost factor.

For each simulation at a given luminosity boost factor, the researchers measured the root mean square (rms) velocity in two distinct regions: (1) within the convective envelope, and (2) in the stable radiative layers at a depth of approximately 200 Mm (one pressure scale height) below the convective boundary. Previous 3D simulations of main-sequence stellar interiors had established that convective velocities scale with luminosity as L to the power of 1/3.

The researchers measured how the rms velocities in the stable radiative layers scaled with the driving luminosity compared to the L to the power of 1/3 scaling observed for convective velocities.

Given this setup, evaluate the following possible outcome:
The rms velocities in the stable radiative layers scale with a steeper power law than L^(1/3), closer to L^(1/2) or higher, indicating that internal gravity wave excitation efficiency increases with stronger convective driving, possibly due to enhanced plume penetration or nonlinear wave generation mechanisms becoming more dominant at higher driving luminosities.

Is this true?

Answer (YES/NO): NO